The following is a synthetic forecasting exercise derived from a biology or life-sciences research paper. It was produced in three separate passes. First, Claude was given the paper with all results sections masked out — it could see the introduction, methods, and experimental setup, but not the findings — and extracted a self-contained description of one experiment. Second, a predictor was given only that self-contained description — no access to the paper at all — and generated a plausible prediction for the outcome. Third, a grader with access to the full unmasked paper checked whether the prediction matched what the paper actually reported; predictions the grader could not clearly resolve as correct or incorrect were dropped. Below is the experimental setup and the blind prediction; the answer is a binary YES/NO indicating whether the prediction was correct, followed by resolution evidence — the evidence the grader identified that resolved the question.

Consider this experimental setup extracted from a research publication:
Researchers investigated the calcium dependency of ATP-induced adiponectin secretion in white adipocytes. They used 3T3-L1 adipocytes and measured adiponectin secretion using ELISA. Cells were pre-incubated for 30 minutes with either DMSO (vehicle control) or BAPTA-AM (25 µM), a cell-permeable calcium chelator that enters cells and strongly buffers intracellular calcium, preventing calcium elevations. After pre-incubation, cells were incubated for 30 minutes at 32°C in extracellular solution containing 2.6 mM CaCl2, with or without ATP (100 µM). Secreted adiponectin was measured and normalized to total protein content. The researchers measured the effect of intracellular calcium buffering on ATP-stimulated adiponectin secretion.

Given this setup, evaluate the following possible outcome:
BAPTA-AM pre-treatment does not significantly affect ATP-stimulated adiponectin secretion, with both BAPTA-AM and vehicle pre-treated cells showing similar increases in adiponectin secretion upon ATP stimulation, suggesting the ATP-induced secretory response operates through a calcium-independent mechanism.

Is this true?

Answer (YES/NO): NO